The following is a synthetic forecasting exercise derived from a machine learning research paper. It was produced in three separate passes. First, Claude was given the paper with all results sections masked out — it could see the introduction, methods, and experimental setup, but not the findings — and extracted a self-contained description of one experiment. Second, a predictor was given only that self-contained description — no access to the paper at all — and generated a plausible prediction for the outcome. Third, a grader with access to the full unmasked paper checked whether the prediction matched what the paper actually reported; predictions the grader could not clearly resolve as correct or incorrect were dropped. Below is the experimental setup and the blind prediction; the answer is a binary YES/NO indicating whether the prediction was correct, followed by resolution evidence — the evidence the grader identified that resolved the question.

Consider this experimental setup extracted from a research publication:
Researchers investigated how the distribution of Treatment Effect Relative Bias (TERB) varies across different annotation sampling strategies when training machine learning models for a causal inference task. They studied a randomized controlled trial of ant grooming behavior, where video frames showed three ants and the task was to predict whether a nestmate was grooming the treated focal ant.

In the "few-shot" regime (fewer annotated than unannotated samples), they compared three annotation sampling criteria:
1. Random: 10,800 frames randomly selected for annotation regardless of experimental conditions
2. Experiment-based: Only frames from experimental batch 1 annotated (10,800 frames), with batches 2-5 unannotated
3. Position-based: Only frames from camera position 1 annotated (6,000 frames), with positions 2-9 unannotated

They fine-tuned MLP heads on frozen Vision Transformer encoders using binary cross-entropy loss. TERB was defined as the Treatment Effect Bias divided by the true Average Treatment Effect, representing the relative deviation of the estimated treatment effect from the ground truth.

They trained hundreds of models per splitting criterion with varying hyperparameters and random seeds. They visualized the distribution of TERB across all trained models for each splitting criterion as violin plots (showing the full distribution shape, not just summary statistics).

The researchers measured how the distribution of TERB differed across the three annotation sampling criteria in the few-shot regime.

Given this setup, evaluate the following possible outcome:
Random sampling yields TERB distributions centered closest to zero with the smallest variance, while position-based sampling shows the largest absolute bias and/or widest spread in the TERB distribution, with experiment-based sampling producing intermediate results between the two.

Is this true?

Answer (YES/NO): NO